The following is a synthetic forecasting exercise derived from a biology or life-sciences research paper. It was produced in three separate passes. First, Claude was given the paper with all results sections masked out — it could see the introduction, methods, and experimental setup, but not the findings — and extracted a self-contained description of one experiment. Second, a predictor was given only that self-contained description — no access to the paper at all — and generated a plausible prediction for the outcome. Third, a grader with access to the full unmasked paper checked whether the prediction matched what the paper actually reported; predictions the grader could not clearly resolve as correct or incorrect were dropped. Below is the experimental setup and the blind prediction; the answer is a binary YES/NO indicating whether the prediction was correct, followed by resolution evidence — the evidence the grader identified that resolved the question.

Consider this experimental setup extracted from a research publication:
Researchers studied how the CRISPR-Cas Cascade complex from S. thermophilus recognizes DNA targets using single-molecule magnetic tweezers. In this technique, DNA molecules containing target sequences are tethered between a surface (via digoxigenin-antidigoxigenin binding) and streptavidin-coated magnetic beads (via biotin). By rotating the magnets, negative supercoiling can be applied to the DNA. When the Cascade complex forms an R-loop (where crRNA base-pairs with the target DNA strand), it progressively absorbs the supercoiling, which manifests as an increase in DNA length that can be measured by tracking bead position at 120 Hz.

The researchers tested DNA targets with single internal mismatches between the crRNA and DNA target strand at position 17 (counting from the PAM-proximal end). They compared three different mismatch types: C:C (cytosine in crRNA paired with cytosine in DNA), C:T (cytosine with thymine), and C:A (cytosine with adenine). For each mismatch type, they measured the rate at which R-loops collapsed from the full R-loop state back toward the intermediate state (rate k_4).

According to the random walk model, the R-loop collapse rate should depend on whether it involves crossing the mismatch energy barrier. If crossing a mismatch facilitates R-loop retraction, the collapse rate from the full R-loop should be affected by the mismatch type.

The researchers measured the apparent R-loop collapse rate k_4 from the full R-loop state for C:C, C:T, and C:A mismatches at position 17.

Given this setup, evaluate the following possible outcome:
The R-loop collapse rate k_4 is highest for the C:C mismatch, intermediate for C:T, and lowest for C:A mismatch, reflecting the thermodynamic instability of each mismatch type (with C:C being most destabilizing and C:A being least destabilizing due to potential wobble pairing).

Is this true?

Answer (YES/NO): NO